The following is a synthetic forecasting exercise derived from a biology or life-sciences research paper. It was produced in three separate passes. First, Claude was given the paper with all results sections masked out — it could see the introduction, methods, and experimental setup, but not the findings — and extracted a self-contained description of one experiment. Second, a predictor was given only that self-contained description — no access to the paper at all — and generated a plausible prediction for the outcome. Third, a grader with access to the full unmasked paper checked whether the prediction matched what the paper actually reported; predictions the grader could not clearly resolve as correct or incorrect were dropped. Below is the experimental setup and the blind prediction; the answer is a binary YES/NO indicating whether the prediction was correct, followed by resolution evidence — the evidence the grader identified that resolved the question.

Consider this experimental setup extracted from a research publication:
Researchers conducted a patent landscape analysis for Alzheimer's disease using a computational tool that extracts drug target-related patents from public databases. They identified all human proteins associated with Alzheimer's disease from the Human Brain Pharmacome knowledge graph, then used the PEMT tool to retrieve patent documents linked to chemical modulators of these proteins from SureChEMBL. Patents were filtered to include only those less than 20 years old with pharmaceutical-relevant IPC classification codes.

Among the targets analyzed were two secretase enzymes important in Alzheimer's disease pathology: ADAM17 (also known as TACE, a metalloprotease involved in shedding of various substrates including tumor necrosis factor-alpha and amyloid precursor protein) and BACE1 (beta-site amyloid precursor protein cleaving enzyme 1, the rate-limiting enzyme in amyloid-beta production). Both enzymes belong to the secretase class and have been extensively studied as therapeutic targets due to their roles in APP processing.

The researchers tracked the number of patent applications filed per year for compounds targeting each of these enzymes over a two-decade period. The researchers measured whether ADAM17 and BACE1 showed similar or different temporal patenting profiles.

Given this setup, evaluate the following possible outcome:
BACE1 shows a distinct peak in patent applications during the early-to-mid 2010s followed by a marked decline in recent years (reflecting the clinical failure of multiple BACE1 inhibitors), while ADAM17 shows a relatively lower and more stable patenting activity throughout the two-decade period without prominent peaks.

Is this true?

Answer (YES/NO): NO